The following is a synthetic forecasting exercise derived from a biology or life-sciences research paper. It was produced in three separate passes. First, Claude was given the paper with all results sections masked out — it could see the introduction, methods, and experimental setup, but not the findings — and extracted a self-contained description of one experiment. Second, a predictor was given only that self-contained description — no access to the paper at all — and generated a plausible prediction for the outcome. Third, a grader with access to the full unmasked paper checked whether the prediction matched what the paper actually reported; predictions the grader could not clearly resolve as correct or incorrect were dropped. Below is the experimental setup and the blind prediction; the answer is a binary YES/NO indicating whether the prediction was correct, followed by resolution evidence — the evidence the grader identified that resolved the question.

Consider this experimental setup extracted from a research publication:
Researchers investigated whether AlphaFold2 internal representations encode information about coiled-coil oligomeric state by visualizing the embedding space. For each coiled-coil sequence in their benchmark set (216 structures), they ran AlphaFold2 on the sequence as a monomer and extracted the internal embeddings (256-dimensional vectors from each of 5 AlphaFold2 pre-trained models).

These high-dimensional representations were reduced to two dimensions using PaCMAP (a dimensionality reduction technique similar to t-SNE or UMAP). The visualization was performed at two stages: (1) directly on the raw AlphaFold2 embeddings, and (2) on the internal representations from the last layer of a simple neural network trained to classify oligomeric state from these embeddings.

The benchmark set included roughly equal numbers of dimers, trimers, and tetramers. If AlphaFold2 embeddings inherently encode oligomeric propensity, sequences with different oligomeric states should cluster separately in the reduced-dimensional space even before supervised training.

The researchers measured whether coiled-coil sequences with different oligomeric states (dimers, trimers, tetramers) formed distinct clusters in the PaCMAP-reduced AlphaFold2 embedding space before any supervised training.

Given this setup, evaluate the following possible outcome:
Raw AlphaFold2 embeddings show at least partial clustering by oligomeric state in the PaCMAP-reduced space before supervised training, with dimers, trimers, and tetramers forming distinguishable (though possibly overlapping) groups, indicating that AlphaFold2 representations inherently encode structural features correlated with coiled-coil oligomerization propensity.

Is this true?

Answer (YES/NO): YES